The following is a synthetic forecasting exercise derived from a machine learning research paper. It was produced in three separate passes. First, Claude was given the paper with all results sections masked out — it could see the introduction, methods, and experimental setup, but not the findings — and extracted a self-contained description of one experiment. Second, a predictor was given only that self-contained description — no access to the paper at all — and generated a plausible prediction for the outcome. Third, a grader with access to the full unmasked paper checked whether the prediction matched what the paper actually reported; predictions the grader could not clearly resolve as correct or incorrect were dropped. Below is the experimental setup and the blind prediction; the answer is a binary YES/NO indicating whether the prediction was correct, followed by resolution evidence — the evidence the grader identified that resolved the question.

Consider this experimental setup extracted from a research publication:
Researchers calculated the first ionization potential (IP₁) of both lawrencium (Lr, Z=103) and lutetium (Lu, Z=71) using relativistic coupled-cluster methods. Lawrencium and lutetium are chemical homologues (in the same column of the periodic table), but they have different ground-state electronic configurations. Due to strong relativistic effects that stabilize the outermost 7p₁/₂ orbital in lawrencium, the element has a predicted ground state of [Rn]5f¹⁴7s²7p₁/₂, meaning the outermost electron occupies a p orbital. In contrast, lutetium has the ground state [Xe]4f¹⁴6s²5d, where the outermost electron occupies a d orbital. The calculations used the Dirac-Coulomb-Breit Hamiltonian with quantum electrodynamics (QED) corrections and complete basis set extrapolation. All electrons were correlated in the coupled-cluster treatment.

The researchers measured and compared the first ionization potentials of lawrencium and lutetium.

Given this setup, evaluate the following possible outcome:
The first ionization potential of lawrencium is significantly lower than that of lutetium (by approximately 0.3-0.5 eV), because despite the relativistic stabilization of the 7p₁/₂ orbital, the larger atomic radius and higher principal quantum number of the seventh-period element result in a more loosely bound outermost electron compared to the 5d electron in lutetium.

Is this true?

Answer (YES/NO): YES